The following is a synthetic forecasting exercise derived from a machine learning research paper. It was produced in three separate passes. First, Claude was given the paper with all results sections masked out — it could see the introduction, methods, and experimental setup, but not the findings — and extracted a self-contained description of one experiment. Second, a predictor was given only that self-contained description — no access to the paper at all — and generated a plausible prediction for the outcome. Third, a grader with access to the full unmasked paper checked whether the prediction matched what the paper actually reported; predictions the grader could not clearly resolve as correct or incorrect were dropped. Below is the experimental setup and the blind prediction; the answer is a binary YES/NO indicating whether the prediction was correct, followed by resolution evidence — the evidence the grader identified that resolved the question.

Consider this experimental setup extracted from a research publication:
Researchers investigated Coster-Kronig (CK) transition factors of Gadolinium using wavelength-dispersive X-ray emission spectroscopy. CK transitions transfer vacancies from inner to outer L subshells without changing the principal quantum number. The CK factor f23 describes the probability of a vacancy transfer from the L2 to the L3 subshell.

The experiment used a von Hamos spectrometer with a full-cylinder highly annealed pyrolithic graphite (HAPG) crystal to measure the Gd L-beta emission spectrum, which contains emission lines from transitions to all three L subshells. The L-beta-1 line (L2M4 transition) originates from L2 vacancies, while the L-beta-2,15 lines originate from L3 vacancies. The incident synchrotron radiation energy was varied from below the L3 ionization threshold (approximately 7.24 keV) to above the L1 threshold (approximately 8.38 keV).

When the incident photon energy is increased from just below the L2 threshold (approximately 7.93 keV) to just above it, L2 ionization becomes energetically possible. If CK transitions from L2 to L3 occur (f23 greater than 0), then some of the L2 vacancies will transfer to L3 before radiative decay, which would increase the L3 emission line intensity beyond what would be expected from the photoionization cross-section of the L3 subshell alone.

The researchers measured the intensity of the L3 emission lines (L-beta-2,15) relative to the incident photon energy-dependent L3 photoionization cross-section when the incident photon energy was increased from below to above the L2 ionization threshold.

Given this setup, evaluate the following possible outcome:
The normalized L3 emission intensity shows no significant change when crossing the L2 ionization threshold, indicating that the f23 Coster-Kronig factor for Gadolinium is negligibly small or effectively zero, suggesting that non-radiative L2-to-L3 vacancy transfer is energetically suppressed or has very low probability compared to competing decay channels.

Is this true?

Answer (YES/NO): NO